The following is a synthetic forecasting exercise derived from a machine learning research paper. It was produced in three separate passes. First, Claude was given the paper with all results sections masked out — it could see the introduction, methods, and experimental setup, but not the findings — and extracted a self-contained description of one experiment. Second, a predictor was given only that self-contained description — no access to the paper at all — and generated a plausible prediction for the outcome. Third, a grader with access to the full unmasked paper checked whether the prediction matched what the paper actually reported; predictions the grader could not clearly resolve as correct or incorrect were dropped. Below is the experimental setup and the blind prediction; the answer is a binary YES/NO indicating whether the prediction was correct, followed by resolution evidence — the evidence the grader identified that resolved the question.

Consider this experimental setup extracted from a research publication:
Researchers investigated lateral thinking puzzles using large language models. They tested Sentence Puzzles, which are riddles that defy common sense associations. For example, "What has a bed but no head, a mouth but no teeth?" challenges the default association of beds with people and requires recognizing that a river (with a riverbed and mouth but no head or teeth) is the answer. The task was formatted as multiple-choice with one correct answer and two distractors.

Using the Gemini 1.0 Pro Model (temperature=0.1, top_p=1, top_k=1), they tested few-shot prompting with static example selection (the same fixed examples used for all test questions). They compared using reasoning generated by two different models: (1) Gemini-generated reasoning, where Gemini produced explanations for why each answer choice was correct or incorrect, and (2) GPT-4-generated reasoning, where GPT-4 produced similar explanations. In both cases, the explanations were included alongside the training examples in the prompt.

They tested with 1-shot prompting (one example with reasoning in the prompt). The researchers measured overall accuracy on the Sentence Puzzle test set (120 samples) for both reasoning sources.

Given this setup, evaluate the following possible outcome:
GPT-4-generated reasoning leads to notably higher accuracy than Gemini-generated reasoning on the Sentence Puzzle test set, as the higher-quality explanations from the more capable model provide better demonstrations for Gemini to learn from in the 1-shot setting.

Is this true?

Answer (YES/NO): YES